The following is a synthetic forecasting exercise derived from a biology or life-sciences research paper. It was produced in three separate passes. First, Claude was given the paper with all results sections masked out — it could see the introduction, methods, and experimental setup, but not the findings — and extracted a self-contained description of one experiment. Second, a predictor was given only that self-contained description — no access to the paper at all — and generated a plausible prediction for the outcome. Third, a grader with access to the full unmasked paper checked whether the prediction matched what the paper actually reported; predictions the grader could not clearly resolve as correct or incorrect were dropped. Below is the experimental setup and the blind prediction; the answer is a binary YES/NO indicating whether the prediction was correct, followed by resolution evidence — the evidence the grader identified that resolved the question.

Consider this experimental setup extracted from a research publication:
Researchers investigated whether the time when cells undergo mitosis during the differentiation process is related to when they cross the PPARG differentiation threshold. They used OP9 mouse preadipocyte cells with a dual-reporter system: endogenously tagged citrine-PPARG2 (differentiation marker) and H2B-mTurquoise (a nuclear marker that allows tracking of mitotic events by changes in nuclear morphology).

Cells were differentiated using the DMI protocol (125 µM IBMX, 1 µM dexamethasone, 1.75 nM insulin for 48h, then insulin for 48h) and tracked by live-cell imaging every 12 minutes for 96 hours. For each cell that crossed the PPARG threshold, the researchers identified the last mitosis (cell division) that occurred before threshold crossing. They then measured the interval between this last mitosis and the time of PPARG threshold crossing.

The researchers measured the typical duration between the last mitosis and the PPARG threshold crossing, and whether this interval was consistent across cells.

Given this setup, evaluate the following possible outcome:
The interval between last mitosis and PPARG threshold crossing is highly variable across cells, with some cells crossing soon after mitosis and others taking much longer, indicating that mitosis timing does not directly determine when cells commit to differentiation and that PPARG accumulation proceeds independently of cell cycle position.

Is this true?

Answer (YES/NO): NO